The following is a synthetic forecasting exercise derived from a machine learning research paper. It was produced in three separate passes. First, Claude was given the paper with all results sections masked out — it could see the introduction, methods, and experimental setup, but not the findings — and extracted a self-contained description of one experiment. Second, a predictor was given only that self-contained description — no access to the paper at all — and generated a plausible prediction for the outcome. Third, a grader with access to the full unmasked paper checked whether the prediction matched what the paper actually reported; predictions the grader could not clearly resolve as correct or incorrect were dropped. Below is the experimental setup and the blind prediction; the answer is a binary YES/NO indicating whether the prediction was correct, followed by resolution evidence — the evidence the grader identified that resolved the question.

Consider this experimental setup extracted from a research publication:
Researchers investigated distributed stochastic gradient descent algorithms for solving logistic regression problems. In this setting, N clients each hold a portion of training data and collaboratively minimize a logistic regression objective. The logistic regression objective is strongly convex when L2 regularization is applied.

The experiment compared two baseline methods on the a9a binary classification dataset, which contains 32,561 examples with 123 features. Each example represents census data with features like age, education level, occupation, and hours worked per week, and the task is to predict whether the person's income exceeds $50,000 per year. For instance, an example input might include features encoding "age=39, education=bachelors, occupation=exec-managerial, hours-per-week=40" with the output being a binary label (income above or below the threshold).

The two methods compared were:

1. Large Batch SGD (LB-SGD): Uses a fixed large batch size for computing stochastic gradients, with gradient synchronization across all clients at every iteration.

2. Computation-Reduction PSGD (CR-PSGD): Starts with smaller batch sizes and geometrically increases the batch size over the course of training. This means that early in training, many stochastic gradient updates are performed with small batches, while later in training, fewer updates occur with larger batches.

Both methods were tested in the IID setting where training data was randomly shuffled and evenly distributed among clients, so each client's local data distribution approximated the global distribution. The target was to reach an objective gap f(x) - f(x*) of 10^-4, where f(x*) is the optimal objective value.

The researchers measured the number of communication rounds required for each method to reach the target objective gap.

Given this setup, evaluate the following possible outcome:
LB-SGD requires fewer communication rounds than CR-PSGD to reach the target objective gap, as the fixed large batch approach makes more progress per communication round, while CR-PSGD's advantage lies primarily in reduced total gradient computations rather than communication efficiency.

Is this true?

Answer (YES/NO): NO